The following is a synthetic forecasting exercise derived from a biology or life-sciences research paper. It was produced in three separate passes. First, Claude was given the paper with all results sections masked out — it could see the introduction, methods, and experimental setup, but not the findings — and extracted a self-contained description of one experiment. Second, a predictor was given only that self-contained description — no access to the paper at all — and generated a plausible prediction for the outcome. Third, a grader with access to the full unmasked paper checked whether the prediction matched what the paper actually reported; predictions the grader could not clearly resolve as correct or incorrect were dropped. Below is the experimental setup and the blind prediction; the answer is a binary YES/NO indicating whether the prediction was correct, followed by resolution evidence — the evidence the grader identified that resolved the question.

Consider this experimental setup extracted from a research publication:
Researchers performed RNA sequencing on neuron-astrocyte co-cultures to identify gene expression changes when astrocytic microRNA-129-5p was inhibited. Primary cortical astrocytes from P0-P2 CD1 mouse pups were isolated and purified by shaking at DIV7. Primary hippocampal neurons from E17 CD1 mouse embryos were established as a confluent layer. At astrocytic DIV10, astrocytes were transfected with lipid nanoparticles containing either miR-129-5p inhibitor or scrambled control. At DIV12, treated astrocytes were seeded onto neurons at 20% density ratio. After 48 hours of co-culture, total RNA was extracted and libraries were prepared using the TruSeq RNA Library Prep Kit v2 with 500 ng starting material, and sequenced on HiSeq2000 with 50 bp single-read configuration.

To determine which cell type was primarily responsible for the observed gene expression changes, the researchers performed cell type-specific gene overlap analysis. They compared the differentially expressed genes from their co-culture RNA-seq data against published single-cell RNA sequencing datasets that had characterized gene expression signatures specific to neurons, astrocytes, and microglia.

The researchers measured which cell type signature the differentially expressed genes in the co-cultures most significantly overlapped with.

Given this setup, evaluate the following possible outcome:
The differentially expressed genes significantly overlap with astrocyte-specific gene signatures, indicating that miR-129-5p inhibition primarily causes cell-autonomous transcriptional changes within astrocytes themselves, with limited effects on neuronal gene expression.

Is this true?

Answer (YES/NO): YES